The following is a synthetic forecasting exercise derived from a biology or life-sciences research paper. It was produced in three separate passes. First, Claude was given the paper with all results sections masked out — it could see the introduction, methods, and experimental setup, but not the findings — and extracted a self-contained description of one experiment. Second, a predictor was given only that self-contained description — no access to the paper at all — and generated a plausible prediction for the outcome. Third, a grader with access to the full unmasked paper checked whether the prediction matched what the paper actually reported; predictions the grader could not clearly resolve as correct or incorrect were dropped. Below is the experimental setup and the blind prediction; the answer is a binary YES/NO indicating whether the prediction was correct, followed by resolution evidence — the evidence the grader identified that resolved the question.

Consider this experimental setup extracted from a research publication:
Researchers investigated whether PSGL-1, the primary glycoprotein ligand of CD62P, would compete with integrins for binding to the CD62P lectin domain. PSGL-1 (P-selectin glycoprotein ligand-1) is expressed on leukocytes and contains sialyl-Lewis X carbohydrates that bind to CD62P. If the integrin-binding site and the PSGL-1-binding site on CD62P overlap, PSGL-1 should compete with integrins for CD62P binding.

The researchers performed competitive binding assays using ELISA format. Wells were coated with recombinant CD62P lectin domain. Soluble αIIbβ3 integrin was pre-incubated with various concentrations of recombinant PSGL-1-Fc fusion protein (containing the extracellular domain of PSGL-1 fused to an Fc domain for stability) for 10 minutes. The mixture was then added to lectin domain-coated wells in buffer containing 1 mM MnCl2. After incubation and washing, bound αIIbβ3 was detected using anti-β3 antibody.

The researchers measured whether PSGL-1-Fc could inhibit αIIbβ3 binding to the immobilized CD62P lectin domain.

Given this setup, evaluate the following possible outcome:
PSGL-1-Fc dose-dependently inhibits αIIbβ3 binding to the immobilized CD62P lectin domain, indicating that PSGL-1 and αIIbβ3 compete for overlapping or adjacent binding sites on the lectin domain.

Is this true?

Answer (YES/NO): NO